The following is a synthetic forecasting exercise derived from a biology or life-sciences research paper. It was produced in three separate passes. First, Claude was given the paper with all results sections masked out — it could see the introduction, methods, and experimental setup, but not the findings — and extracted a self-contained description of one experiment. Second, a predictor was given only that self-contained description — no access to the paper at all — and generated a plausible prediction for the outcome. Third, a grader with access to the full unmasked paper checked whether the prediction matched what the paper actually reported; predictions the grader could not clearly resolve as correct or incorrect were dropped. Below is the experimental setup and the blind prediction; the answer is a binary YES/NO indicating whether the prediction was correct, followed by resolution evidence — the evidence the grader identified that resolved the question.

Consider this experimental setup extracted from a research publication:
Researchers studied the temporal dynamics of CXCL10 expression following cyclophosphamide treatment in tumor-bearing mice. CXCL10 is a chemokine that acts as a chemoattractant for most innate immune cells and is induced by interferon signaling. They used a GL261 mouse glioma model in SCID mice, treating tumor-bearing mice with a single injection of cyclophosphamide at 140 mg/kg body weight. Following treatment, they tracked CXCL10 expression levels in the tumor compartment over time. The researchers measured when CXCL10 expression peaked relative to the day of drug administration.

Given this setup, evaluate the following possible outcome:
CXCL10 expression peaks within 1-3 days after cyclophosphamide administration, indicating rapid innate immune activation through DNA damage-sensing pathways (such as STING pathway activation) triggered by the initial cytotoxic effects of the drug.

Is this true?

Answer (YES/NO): NO